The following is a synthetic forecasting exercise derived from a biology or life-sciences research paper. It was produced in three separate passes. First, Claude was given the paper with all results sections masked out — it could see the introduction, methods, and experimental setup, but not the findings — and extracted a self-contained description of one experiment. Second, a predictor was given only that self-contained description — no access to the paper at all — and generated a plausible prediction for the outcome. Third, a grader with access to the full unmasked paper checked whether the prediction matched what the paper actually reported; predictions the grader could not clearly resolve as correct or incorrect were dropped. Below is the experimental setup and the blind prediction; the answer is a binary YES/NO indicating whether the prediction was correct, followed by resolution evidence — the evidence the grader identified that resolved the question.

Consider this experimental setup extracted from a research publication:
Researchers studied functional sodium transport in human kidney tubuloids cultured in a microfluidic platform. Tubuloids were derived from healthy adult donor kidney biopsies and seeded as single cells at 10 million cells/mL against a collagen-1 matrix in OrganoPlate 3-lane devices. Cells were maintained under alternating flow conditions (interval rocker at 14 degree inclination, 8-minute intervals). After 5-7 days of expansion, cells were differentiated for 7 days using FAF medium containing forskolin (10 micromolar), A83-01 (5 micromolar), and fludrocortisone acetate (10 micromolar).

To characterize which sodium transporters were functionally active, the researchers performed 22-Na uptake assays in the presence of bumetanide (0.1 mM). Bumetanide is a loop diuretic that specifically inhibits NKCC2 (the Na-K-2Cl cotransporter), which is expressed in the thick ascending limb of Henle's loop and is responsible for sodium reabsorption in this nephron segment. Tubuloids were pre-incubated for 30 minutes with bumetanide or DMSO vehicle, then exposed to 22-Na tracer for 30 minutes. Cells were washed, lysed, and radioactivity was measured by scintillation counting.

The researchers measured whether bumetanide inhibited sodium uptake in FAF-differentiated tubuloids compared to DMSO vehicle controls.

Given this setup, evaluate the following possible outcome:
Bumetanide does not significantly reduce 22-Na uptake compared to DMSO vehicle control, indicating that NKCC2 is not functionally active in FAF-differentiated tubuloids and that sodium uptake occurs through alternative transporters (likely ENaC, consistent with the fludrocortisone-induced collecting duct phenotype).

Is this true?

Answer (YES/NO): YES